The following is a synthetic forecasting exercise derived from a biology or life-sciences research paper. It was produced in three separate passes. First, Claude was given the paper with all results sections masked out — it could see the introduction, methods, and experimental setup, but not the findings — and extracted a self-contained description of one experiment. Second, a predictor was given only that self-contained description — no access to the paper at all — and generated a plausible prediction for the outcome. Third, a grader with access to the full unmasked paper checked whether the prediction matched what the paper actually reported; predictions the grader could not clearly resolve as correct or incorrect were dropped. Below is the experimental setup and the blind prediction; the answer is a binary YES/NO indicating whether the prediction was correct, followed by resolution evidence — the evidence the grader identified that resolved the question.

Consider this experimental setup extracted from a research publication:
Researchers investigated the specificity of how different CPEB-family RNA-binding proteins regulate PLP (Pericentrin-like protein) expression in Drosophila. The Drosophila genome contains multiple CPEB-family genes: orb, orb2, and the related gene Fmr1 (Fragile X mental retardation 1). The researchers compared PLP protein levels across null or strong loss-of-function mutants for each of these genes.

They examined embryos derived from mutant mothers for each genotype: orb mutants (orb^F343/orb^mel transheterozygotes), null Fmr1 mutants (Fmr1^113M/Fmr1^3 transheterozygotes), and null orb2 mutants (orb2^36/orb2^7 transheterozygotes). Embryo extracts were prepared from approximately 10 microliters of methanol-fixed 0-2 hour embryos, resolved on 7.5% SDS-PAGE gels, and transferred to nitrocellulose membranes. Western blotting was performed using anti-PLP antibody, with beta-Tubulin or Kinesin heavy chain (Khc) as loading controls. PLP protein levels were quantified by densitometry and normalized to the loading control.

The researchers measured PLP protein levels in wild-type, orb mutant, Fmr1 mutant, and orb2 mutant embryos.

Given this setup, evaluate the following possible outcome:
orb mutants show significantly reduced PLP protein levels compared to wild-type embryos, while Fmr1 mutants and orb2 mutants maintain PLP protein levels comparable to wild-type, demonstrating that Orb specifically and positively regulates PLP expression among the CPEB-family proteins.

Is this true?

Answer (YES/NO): YES